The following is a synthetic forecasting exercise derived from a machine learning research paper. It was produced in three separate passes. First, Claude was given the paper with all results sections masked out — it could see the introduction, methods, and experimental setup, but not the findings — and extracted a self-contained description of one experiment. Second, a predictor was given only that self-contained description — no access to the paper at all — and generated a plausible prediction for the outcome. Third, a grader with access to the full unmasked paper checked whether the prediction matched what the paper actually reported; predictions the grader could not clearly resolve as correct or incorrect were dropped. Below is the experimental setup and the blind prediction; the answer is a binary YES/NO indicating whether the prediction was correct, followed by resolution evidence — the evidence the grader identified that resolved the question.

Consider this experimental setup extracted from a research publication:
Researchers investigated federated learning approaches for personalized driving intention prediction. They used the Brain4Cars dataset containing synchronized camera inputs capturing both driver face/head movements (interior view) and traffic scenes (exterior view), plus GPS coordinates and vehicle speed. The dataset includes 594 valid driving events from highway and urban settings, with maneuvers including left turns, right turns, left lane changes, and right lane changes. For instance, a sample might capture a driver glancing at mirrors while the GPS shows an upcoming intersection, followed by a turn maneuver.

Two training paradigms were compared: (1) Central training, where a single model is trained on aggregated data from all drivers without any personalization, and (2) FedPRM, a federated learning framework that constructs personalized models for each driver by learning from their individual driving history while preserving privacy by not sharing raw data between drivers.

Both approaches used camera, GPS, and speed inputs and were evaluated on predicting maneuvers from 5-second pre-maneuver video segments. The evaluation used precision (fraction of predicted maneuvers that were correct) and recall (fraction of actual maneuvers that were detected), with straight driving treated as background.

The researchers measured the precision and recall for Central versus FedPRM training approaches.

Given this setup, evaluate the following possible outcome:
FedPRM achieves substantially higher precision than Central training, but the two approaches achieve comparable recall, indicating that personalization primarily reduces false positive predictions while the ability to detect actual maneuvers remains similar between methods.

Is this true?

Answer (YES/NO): YES